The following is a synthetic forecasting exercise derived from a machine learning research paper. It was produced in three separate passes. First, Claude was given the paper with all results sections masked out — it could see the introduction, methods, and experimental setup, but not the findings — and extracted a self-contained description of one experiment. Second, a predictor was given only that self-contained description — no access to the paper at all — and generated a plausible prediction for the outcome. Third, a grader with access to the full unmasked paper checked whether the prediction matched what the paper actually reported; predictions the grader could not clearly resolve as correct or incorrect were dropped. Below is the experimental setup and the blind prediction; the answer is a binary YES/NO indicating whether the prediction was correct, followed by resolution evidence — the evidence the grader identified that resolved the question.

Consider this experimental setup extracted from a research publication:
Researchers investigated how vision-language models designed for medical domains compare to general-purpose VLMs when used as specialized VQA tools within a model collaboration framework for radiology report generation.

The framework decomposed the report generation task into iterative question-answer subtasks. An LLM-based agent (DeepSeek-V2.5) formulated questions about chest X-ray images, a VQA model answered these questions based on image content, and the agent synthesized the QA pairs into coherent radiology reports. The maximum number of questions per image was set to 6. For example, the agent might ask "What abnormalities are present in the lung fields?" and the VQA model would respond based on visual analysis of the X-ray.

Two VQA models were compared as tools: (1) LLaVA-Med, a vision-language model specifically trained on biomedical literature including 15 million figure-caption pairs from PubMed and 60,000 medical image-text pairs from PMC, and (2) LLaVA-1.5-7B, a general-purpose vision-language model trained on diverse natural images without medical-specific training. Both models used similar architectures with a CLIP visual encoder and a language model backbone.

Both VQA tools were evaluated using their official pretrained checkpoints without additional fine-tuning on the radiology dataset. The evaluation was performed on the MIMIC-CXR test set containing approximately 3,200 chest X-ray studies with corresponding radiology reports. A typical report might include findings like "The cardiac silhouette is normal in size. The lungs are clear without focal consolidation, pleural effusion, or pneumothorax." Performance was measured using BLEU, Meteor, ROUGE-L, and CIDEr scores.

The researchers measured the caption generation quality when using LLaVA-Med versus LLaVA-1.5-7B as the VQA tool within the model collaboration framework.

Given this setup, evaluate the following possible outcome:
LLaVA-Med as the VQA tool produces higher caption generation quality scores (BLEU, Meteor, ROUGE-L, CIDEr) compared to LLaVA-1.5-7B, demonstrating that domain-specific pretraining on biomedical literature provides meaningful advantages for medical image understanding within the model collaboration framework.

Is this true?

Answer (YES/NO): NO